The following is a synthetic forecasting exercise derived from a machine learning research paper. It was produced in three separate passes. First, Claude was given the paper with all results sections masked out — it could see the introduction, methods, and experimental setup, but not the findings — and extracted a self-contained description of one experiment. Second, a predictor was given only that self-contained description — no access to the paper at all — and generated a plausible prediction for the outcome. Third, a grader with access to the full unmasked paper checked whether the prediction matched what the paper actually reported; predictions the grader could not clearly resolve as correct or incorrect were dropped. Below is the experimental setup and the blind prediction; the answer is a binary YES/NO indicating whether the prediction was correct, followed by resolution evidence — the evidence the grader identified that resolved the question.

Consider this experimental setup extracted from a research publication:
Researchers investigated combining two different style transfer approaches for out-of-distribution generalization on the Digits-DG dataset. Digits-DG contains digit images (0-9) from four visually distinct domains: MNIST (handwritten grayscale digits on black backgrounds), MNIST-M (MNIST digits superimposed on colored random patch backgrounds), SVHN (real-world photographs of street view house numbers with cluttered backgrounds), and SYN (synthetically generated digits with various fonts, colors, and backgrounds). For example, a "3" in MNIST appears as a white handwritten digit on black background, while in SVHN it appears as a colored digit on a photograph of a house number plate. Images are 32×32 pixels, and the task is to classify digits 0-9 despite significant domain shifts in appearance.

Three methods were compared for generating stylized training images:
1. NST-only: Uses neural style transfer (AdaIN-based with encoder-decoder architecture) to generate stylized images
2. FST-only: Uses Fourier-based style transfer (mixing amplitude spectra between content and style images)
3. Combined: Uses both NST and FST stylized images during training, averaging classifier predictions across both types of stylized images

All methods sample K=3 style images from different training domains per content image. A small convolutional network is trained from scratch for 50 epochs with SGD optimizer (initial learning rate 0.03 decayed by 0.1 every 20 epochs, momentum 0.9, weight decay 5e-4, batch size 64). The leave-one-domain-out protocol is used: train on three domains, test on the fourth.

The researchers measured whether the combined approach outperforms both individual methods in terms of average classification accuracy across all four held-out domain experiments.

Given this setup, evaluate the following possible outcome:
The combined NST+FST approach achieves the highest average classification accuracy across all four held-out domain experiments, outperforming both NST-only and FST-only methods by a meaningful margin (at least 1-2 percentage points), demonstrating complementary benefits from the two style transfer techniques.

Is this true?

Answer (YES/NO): NO